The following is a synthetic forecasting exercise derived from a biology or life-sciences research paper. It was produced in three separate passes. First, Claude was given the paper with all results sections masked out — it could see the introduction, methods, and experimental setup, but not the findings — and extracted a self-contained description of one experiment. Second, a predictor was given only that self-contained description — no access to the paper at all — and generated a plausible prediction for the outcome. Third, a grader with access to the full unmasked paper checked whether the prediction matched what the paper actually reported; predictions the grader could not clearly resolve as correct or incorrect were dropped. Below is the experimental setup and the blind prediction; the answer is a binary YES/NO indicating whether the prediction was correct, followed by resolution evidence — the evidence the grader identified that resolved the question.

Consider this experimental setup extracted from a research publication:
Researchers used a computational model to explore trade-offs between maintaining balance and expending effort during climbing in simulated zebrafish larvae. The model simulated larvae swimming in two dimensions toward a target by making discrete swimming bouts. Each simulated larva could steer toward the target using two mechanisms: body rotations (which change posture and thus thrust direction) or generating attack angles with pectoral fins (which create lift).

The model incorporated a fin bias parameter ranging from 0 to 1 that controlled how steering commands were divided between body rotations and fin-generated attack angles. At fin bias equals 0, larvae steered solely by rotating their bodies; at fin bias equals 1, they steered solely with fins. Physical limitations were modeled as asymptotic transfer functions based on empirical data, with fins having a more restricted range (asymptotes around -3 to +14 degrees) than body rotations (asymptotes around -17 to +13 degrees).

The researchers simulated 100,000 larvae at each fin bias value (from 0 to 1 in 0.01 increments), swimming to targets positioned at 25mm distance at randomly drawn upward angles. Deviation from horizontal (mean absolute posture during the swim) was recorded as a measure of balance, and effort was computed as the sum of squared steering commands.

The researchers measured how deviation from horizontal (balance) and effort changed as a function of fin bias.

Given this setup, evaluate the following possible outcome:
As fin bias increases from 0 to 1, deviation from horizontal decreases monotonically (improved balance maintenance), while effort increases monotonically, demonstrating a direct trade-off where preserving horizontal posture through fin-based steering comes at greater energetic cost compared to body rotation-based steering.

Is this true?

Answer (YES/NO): YES